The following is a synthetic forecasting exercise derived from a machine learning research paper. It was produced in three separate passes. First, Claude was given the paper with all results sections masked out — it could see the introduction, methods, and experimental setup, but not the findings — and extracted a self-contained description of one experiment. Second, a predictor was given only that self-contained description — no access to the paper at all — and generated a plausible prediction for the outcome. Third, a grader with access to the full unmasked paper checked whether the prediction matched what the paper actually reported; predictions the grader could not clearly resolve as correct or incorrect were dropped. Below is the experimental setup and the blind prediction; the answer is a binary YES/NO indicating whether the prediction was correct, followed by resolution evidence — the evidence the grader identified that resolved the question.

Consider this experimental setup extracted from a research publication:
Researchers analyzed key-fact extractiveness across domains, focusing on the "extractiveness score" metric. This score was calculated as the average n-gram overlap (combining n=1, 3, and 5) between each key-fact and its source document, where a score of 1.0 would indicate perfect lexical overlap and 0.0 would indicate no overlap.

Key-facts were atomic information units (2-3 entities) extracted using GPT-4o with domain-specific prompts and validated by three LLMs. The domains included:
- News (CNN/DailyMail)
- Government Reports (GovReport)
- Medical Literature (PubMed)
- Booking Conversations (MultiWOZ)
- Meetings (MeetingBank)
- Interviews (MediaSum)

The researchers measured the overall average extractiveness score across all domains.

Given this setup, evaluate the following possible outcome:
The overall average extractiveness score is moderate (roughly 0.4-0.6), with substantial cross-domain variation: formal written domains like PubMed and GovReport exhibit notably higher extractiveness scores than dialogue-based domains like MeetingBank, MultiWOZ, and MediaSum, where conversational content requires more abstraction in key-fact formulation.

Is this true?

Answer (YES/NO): YES